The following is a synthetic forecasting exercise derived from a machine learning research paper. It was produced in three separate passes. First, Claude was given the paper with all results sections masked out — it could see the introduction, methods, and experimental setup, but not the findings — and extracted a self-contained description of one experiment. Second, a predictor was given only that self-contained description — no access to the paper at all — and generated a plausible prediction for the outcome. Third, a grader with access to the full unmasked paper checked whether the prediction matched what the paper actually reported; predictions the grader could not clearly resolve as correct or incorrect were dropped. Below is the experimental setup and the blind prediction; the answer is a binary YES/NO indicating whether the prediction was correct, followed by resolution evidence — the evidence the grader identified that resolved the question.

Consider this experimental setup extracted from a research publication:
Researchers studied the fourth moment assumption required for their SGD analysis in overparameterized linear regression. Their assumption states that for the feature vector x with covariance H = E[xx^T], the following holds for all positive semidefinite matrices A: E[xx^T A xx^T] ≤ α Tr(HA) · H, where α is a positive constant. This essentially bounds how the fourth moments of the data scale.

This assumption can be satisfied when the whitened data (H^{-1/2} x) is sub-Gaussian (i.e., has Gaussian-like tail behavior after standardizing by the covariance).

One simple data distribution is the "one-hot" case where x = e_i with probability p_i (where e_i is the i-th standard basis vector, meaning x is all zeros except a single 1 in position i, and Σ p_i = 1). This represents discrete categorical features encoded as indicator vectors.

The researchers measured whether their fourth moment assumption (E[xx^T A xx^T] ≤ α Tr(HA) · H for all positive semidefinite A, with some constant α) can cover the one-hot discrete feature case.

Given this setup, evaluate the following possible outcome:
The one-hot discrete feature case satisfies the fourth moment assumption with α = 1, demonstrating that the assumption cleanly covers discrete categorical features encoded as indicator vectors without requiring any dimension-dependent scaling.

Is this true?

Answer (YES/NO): NO